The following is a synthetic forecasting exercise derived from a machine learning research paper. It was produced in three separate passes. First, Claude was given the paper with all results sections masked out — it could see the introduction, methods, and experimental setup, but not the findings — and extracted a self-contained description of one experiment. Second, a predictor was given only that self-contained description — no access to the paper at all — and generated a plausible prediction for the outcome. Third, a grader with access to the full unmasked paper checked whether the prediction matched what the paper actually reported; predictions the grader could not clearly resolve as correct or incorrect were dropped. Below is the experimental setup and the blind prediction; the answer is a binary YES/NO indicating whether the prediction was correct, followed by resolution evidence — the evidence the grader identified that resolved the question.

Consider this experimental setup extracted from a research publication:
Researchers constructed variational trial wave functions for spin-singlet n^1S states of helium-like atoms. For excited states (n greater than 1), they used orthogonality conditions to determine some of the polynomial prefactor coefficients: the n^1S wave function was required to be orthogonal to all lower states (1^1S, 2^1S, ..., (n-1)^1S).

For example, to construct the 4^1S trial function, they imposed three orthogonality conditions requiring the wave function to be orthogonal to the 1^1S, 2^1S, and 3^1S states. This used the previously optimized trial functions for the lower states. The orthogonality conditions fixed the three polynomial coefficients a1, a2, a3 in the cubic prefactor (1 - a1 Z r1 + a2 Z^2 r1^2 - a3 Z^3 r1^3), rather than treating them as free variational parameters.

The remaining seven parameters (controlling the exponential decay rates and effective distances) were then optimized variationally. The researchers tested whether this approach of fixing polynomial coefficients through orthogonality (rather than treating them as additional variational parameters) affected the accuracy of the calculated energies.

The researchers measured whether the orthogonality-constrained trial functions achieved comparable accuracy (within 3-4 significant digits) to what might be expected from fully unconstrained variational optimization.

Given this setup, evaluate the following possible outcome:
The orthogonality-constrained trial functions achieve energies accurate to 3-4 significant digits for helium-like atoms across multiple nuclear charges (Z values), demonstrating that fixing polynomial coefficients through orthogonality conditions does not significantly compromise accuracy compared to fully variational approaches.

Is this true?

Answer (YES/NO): YES